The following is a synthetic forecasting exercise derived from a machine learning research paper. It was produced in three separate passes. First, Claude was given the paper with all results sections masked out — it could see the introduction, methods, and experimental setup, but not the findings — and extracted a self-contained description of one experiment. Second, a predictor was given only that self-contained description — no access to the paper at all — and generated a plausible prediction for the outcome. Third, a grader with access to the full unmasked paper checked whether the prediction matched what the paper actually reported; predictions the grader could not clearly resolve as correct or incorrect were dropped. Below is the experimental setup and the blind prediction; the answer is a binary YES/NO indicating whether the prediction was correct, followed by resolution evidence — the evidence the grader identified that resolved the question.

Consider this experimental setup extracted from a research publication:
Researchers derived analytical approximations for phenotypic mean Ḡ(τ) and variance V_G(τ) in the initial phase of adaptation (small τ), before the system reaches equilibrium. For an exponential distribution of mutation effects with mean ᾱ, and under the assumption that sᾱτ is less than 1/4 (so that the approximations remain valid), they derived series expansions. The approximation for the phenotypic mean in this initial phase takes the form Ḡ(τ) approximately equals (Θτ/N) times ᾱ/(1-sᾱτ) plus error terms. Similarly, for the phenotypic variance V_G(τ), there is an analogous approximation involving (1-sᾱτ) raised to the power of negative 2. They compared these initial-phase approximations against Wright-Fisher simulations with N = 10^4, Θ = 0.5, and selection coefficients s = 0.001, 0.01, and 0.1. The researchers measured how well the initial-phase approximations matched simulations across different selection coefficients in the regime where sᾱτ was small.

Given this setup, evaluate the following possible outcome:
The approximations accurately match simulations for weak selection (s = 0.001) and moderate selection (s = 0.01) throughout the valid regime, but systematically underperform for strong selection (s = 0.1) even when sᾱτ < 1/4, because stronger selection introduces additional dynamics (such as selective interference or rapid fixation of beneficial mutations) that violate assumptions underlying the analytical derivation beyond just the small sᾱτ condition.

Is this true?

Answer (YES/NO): NO